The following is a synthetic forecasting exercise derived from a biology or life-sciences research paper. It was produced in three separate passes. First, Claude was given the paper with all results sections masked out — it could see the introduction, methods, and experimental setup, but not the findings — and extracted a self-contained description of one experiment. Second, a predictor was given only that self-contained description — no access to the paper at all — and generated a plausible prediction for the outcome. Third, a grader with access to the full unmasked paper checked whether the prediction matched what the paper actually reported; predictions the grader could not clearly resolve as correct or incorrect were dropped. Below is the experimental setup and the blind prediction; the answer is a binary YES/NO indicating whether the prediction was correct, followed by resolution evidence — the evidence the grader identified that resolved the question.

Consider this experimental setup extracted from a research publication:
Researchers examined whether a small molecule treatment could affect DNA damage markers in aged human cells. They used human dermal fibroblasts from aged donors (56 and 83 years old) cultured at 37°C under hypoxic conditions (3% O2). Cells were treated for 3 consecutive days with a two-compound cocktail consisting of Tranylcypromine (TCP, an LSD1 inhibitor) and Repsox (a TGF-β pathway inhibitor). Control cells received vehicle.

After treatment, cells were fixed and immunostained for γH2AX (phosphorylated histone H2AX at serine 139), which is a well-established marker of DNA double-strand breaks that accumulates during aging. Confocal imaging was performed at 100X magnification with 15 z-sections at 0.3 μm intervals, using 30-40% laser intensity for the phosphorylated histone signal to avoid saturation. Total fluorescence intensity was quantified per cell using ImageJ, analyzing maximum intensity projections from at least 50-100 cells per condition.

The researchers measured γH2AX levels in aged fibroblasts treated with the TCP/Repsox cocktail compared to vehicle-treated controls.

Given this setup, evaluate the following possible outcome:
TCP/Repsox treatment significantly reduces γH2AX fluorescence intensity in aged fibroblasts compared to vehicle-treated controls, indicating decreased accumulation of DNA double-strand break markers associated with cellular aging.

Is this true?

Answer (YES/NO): YES